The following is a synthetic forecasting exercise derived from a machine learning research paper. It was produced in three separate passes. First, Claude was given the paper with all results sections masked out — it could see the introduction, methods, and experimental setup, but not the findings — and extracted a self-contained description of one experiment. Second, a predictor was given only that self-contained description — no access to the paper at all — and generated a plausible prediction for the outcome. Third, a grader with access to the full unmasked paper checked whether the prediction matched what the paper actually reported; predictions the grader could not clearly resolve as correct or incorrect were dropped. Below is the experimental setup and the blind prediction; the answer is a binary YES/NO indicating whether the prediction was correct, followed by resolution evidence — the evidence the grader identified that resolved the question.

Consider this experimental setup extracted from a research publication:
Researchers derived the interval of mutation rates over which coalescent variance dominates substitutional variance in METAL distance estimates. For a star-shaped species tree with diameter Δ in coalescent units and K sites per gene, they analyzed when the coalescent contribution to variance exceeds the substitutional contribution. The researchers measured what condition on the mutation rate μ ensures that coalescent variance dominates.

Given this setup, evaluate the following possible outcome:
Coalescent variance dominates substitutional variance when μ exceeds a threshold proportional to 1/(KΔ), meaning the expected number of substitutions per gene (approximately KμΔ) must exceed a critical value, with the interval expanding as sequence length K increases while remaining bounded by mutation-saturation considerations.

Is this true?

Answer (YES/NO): NO